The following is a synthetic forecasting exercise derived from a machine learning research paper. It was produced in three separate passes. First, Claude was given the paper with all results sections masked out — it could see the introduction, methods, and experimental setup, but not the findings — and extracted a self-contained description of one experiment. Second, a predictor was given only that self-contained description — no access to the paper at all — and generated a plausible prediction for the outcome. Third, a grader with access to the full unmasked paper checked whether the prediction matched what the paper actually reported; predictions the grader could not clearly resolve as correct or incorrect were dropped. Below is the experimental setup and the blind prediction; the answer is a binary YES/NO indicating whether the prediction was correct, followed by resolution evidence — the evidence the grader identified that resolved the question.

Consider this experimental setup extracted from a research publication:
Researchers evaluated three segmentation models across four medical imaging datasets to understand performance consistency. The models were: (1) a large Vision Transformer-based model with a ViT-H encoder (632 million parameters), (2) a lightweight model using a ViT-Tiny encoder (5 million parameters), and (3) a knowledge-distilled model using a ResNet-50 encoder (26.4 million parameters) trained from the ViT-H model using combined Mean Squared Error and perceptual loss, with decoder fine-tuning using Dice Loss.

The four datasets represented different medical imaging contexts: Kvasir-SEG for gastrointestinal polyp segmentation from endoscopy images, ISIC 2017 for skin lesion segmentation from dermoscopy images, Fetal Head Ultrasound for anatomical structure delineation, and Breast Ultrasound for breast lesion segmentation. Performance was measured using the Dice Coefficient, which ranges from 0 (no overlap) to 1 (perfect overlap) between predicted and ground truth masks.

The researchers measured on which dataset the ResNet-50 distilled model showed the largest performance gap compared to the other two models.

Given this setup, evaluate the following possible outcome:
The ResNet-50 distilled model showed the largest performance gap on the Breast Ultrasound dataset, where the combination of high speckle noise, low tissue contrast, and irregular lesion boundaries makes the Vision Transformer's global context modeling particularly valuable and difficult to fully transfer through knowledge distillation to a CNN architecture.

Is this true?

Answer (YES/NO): YES